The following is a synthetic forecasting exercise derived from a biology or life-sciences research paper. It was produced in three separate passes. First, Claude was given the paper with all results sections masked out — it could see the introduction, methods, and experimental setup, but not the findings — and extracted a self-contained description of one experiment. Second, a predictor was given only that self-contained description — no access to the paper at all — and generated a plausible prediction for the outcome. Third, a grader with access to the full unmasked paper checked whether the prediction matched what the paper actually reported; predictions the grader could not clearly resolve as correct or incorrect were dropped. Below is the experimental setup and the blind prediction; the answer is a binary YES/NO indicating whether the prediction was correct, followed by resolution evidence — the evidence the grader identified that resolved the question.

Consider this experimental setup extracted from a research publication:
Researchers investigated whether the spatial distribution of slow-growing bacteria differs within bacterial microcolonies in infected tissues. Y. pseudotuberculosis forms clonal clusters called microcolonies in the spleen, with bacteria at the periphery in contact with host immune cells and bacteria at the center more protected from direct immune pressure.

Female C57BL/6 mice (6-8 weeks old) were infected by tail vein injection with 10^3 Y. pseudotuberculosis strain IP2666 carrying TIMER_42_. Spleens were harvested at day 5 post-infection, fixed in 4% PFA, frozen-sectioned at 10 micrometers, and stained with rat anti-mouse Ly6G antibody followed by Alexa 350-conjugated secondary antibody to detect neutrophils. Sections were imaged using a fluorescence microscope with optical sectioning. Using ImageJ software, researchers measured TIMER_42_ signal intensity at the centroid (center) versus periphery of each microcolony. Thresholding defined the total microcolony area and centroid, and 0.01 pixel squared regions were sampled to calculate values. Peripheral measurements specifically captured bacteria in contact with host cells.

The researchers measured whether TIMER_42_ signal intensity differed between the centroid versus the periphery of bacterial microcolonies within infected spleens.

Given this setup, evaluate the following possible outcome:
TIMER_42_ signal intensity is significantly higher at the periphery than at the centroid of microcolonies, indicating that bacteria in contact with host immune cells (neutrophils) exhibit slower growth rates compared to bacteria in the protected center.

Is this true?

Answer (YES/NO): NO